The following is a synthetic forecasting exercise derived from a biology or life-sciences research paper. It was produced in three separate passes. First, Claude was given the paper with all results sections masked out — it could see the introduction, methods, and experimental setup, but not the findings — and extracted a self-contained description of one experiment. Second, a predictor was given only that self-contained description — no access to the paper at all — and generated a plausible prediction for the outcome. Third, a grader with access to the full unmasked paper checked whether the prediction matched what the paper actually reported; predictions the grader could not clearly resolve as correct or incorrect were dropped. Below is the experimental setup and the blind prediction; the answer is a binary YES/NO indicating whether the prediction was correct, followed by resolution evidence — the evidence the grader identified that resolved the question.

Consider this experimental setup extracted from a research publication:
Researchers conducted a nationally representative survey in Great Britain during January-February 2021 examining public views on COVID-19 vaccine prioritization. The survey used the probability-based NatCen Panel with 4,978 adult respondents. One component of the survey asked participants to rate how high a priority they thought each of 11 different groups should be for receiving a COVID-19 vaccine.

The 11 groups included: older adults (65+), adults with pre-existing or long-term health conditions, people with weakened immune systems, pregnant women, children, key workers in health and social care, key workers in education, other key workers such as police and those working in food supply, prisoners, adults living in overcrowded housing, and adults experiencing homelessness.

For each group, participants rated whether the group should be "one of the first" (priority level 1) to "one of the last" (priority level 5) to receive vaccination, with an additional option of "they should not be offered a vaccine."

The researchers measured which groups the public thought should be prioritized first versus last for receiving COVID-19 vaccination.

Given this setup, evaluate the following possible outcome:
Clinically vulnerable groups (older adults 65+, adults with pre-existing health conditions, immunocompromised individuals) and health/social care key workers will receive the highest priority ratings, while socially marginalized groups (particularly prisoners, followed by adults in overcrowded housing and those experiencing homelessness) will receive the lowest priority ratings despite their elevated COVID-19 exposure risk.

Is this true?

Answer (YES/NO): NO